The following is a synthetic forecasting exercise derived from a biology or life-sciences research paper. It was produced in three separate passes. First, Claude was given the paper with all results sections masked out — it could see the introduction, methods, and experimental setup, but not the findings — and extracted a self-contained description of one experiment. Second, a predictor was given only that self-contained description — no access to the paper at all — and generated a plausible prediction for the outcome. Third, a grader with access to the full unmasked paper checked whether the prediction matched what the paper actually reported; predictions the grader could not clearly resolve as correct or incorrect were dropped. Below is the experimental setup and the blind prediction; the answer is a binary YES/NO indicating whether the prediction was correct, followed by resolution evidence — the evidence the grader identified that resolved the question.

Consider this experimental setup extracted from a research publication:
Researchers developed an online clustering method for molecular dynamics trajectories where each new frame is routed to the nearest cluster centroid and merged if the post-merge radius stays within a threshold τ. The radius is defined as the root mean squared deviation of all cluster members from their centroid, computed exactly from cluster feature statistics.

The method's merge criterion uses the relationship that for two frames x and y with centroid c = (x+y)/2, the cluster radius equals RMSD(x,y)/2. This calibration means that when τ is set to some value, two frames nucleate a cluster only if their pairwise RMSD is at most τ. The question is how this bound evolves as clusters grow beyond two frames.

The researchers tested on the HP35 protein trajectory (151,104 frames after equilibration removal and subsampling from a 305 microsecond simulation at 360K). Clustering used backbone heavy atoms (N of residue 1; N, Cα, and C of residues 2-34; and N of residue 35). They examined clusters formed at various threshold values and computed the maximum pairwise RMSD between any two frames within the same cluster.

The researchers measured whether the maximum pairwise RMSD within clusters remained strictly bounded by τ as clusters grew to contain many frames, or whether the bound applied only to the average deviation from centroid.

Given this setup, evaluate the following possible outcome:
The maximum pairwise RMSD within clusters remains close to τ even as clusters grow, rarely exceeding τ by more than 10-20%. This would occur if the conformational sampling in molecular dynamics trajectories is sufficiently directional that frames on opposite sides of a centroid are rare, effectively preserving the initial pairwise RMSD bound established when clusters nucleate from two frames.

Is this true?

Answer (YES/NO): NO